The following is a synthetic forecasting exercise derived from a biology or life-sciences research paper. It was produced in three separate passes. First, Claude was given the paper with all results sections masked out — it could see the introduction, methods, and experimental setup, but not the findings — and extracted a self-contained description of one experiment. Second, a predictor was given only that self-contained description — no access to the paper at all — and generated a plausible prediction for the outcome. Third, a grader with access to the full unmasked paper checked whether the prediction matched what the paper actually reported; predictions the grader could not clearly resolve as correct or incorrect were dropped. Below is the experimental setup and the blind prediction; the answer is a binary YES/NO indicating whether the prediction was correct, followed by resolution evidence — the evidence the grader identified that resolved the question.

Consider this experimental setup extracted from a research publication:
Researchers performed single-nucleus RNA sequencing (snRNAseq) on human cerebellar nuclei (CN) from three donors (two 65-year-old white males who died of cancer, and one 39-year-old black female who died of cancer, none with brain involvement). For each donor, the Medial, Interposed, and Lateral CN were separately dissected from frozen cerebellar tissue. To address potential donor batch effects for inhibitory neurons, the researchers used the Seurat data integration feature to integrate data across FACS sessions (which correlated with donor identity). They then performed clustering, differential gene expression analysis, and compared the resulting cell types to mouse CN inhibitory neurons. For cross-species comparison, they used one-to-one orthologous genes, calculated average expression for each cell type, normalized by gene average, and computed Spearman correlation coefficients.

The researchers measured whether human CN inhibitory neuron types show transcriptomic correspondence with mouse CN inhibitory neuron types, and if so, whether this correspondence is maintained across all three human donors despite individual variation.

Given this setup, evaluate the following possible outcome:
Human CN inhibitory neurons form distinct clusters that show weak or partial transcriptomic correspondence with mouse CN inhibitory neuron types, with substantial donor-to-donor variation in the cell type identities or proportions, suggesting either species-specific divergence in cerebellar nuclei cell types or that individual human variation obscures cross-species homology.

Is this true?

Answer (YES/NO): NO